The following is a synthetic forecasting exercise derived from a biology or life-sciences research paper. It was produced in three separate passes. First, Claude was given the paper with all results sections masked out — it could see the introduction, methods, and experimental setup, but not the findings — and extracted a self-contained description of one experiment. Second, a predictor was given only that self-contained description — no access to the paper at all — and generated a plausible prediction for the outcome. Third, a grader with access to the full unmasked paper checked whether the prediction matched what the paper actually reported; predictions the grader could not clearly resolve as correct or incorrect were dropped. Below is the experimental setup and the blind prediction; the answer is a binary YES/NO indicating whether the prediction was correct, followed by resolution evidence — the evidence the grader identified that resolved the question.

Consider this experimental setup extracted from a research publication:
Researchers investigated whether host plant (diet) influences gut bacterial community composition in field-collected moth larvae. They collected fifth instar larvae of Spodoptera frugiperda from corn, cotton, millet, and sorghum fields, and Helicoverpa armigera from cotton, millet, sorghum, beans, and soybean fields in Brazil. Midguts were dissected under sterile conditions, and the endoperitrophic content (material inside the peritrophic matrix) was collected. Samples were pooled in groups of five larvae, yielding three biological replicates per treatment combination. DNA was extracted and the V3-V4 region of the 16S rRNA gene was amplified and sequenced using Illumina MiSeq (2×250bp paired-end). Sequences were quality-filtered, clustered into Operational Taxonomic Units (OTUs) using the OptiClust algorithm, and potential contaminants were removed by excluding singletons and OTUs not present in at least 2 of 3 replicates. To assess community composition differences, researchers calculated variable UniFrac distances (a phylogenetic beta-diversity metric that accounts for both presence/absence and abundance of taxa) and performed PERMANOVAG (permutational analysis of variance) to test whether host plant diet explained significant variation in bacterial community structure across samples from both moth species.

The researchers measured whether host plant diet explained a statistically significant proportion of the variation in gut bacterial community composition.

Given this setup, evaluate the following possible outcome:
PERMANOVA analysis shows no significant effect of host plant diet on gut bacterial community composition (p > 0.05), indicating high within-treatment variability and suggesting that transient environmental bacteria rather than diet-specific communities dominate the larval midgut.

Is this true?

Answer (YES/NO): NO